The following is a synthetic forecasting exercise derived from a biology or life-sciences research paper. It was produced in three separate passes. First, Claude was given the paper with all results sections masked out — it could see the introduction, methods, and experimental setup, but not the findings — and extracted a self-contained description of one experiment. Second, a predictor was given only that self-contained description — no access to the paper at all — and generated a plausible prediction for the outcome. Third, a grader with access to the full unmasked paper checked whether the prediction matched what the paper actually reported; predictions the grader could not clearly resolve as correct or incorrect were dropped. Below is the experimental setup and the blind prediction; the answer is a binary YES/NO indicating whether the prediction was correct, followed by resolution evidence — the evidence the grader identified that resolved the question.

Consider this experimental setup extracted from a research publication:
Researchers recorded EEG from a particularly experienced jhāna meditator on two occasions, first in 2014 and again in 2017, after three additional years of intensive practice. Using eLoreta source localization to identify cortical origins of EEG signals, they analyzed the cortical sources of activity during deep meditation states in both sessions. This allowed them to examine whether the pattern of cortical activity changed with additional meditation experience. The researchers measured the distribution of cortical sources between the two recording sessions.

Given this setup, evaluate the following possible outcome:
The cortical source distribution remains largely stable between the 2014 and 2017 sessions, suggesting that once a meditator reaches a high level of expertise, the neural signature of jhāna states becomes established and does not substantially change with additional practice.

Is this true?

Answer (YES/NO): NO